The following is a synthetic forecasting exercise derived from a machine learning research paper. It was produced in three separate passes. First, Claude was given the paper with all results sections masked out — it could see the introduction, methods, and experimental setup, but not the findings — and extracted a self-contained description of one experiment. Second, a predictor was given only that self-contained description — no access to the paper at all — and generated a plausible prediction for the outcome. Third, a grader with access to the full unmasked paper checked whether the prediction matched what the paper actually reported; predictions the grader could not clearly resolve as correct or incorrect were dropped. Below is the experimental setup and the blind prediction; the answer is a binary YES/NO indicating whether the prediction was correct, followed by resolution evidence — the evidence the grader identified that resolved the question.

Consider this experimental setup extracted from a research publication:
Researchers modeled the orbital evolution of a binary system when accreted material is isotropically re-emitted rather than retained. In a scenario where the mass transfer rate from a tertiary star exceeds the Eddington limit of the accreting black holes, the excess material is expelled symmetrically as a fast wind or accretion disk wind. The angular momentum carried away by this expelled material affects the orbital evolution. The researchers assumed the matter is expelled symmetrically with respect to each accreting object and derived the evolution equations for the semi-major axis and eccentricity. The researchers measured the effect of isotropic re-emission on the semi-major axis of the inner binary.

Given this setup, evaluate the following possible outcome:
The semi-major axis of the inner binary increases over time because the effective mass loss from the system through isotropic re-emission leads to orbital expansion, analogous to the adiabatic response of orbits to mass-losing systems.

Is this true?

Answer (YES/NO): YES